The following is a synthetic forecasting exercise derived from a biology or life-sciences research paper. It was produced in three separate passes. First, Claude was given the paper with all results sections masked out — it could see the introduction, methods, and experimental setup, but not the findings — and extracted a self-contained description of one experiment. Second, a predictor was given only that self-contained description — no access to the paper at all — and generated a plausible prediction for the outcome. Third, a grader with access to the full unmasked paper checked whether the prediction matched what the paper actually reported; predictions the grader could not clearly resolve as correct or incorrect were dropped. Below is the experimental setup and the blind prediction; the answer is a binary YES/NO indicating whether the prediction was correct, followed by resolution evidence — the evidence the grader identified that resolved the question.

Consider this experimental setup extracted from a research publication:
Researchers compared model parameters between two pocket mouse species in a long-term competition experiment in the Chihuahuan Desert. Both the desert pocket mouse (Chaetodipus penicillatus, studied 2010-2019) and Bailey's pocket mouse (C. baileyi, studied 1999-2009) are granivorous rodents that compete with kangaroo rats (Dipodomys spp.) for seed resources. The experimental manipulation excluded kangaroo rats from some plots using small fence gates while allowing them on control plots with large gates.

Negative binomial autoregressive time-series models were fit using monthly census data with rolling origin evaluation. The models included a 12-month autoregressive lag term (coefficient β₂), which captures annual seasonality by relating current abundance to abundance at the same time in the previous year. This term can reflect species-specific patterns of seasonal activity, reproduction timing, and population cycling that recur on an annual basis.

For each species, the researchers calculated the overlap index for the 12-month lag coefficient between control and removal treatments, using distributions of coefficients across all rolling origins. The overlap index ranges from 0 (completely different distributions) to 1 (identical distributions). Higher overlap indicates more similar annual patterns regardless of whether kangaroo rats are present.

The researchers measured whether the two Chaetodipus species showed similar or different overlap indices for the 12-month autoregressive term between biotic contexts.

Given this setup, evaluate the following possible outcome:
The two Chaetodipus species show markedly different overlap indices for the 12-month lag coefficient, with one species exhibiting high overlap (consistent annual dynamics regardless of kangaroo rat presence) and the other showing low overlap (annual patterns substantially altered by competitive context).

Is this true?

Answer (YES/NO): NO